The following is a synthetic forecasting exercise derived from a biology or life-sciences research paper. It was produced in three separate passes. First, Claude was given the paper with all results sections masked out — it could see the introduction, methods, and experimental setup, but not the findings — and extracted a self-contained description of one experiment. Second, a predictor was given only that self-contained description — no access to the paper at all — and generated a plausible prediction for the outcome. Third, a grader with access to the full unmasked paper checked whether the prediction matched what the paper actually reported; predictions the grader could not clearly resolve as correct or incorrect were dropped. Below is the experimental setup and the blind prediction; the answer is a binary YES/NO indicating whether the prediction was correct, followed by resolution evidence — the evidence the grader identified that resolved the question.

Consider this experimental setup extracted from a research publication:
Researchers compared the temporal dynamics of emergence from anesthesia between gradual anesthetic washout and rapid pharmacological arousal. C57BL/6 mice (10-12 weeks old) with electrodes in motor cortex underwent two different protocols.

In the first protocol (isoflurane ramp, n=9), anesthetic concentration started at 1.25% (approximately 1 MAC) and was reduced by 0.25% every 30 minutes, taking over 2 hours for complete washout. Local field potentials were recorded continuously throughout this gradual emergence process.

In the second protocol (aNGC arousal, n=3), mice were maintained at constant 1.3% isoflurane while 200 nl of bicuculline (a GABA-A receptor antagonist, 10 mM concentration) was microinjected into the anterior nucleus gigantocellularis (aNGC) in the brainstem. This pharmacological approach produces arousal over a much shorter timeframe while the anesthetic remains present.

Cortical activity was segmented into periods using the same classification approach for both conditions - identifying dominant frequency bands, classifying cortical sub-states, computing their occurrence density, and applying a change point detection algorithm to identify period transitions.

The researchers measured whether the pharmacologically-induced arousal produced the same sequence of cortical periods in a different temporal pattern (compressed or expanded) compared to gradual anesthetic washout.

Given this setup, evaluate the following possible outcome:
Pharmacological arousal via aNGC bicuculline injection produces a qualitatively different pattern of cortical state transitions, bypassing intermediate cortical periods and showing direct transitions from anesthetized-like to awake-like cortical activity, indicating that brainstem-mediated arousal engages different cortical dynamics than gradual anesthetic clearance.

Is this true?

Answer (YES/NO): NO